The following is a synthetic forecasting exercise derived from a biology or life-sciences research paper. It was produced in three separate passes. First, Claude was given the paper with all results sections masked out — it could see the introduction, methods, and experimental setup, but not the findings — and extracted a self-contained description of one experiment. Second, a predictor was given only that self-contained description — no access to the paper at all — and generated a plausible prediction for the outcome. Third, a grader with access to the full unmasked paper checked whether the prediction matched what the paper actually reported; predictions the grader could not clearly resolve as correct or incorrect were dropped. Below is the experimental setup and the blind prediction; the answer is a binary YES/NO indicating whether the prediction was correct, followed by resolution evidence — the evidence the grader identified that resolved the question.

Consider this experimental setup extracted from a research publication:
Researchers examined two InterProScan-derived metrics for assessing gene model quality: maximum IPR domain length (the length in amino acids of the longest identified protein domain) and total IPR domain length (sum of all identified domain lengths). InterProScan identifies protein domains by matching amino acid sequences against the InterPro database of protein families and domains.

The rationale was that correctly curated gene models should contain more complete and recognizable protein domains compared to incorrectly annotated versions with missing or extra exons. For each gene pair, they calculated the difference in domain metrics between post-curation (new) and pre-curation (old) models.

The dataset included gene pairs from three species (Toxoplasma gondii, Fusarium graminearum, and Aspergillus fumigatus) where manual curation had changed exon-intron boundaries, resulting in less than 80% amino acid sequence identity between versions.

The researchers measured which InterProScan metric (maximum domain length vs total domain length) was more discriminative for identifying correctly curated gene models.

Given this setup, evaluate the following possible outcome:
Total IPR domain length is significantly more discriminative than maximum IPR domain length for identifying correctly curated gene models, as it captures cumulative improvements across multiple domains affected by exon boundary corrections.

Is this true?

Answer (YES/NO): YES